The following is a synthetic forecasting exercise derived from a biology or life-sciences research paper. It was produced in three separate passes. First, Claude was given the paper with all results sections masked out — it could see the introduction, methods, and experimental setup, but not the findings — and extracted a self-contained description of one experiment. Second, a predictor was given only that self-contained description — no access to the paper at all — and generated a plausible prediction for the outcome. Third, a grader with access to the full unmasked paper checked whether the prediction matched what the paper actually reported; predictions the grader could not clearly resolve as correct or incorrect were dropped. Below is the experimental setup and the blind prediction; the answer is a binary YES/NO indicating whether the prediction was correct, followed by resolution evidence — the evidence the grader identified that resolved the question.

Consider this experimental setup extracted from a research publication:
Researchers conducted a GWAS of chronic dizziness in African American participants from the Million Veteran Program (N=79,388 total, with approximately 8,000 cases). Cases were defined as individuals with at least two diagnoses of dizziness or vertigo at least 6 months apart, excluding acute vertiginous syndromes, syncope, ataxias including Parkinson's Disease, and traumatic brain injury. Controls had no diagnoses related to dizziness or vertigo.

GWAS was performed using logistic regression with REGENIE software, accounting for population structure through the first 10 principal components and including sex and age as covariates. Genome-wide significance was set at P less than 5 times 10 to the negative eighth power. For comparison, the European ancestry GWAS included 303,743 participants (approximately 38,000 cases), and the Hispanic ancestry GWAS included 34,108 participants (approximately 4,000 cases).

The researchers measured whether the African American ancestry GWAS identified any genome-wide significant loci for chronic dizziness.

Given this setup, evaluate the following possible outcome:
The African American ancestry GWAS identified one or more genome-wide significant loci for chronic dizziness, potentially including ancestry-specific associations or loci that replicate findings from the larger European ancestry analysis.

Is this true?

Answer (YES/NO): NO